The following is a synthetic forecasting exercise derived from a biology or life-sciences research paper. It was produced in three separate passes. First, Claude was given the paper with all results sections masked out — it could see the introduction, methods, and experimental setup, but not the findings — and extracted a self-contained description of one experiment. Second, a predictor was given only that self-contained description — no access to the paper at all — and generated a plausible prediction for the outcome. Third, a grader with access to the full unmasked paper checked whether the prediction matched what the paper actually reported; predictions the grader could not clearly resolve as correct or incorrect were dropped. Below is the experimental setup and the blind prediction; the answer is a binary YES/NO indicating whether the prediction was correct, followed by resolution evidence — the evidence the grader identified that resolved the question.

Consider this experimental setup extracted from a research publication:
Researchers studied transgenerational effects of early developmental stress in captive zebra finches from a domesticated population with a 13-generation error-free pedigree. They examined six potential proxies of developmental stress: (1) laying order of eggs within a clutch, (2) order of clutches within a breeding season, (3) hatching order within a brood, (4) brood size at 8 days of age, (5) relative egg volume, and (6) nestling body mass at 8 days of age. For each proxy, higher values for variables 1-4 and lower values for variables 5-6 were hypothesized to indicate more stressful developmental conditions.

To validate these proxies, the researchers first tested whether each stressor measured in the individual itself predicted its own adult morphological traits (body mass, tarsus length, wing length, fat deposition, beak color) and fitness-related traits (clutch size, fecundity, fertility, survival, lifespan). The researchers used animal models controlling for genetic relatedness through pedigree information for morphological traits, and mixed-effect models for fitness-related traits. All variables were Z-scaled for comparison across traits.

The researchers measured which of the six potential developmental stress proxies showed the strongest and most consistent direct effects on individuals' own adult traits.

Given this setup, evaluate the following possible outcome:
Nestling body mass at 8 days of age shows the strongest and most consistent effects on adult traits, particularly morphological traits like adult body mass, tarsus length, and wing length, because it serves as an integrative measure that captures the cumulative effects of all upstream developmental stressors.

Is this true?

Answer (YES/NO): YES